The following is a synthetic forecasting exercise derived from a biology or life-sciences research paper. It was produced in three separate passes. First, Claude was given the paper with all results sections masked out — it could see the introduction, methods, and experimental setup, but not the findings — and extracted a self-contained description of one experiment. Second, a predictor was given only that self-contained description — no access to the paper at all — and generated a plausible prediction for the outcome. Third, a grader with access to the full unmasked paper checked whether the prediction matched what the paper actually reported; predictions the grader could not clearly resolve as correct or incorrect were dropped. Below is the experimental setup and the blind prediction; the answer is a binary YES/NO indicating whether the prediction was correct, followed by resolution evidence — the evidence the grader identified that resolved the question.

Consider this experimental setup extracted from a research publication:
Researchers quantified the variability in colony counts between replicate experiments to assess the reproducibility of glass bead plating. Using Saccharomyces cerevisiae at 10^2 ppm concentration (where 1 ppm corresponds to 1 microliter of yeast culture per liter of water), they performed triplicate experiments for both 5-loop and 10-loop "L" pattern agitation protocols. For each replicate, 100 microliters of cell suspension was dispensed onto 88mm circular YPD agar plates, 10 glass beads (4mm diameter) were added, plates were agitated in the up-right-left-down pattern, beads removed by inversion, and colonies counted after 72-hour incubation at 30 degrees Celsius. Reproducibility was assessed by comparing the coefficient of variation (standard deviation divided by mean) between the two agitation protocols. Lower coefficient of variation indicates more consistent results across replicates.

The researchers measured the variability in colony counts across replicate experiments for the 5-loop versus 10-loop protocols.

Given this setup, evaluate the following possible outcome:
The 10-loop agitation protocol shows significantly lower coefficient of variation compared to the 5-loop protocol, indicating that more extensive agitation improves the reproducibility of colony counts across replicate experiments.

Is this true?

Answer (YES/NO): NO